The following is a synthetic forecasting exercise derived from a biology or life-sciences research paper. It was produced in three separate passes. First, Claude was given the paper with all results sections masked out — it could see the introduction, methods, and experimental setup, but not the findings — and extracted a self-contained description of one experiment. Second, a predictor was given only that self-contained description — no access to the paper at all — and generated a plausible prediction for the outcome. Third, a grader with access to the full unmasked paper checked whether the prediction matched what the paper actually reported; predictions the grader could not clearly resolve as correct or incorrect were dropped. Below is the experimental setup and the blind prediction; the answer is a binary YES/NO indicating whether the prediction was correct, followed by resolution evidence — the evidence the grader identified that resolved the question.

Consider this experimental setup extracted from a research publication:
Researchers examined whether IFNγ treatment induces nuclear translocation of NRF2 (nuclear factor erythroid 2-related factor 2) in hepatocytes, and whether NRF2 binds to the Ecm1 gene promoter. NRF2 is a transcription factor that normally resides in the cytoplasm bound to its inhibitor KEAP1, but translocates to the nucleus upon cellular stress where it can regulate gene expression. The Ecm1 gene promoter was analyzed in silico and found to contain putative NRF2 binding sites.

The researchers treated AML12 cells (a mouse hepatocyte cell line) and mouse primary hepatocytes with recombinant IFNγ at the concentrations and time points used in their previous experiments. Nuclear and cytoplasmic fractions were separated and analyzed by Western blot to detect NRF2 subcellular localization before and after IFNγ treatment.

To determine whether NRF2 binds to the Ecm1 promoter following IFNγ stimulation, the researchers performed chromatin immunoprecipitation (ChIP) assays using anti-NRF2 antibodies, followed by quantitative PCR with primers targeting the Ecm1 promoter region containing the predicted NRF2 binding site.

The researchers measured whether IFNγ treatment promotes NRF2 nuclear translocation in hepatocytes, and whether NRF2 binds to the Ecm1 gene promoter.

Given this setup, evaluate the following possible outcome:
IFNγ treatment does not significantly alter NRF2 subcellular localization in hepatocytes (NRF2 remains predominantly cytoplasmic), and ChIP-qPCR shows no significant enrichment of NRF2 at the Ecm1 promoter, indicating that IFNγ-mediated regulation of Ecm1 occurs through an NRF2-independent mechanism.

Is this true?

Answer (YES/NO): NO